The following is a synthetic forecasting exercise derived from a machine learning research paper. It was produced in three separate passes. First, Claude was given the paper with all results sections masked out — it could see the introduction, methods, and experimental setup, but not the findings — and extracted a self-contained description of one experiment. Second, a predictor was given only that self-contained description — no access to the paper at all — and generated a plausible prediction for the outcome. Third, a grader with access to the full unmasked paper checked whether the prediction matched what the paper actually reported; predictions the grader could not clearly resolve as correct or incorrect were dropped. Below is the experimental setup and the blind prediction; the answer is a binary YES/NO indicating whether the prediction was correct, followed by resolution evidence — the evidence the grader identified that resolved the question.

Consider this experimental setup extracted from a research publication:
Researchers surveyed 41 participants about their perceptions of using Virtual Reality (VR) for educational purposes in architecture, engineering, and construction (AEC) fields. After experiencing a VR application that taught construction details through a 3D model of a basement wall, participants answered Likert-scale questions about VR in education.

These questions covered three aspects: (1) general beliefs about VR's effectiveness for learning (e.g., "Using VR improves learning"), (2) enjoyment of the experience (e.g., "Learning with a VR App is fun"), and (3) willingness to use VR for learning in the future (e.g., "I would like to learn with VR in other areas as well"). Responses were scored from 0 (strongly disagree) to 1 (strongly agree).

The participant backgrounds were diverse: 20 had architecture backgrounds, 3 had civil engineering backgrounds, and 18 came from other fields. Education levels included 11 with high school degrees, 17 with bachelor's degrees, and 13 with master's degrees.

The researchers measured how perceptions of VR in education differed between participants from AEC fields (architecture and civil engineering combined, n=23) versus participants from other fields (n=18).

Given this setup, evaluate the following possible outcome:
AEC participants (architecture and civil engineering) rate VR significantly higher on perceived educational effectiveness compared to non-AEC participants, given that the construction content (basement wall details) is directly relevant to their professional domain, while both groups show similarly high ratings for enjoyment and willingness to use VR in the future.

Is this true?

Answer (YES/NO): NO